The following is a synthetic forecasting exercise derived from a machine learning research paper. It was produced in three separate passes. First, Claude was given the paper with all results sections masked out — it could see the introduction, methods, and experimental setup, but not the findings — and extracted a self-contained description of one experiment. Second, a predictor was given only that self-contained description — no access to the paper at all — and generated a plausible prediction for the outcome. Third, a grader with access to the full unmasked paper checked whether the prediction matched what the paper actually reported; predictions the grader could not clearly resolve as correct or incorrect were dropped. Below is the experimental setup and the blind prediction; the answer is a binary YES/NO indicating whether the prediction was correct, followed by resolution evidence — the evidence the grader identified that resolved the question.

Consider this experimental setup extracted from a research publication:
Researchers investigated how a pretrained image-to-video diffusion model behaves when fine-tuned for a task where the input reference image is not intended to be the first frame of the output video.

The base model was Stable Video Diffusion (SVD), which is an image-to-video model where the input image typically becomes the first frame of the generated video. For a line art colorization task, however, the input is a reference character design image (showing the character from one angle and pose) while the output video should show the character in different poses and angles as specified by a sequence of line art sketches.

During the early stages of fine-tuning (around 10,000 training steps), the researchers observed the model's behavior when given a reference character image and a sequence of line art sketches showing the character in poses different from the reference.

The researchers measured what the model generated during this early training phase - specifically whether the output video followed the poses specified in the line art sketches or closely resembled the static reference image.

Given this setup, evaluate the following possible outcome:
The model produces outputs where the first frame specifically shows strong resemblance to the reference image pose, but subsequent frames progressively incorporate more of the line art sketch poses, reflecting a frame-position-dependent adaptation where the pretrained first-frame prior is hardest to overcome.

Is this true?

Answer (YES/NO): NO